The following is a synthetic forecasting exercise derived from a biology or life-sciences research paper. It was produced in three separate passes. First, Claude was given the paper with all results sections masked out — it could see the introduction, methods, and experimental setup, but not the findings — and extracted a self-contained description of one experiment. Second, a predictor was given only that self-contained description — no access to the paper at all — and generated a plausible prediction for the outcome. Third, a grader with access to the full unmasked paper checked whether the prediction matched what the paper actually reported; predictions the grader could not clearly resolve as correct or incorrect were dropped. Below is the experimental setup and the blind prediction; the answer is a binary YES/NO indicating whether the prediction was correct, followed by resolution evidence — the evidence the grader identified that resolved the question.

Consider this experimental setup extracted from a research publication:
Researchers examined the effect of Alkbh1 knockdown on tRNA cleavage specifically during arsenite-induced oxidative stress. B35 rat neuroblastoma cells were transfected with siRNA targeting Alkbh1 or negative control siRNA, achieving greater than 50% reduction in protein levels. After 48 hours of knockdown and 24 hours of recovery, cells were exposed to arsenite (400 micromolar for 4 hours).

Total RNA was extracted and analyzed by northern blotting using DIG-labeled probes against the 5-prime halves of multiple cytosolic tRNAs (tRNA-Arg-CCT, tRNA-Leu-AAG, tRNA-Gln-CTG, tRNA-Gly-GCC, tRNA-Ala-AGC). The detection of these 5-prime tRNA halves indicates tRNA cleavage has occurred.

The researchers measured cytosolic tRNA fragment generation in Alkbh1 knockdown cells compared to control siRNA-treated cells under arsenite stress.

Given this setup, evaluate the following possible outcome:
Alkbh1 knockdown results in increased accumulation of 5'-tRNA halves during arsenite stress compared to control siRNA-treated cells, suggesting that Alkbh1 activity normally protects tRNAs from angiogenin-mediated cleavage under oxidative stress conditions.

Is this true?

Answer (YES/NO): NO